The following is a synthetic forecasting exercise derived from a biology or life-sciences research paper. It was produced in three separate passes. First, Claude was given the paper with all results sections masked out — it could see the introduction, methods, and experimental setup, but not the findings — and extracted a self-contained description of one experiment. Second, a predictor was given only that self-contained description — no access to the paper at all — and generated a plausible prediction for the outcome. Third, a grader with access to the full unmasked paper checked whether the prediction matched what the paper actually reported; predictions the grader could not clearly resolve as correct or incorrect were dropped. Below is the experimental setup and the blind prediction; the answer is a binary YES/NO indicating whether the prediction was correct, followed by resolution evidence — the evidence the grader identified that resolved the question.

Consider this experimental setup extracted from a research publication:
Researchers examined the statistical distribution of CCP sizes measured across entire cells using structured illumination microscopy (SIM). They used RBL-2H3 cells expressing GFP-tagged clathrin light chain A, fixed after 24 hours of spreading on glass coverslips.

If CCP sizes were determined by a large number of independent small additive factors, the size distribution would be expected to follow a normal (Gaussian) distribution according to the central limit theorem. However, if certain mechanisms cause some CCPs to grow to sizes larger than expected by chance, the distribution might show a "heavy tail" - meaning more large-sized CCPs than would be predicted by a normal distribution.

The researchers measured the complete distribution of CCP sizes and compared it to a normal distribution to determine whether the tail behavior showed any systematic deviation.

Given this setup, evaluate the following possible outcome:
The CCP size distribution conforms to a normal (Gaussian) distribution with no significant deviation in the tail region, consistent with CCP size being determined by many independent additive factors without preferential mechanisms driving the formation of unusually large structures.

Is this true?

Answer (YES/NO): NO